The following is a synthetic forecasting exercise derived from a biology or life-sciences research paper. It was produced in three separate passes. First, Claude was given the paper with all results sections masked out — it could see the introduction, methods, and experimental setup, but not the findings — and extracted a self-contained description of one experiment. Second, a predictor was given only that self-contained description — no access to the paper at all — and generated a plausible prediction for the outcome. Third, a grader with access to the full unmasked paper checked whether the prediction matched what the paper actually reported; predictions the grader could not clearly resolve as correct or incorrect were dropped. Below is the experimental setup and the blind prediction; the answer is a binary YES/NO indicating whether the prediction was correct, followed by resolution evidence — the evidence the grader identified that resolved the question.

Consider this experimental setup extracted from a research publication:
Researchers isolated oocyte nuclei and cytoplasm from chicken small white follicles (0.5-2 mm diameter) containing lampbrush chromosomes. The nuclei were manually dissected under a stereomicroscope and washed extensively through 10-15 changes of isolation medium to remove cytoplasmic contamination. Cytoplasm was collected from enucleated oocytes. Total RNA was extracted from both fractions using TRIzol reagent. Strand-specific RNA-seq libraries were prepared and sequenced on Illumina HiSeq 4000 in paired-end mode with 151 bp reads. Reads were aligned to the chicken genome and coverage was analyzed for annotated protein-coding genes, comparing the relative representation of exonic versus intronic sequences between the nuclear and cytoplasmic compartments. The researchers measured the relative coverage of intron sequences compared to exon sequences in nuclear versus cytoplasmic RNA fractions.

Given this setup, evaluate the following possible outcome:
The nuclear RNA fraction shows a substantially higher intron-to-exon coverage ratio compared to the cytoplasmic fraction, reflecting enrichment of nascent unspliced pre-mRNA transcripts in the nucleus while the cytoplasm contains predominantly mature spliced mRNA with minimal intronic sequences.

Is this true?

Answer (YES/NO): YES